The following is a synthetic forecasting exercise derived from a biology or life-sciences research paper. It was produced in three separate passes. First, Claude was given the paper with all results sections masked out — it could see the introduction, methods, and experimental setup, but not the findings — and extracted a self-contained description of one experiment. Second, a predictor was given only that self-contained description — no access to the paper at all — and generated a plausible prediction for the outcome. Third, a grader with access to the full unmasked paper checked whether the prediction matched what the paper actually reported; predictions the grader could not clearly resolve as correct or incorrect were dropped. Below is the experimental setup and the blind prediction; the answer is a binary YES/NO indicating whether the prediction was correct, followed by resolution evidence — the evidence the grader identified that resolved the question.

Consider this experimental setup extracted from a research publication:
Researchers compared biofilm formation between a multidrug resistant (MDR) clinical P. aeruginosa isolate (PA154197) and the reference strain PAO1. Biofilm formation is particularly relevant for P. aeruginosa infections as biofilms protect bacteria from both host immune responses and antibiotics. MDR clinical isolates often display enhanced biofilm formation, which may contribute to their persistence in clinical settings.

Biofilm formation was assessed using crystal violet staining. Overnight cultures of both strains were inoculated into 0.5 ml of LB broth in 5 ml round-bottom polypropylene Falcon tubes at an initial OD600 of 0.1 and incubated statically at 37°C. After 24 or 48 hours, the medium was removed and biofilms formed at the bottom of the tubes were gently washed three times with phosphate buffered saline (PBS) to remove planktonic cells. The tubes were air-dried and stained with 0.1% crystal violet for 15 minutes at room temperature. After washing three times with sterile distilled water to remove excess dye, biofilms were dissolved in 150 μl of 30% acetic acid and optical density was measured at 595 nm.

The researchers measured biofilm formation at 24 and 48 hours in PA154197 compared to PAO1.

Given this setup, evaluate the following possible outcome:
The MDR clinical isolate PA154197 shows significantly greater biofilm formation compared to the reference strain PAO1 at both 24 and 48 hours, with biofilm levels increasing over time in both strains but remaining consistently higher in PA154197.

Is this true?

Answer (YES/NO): NO